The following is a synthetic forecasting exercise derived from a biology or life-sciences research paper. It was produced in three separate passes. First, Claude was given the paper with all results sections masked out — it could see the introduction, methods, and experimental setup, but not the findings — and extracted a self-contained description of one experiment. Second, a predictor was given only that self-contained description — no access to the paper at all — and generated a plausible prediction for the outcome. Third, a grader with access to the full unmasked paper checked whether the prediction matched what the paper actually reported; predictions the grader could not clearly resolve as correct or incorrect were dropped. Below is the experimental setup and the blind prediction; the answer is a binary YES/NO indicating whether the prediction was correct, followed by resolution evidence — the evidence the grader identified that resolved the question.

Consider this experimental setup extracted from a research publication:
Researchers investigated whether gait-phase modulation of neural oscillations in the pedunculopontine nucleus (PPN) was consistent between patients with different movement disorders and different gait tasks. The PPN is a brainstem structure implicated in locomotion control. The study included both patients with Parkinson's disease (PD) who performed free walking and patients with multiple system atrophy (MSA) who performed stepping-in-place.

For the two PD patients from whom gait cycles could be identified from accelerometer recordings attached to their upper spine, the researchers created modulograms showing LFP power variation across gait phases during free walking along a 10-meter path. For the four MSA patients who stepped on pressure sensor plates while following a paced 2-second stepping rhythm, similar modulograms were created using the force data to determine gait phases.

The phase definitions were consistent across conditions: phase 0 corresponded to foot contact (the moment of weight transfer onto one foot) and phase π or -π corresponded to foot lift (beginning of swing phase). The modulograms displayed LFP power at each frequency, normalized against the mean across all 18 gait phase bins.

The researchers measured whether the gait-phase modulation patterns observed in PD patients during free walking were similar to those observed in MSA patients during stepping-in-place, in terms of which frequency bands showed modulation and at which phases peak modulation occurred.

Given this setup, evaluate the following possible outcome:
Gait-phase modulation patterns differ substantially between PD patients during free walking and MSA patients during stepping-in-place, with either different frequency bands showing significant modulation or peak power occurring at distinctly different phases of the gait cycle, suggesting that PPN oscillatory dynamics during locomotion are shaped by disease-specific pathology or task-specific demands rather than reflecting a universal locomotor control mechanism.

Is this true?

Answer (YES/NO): NO